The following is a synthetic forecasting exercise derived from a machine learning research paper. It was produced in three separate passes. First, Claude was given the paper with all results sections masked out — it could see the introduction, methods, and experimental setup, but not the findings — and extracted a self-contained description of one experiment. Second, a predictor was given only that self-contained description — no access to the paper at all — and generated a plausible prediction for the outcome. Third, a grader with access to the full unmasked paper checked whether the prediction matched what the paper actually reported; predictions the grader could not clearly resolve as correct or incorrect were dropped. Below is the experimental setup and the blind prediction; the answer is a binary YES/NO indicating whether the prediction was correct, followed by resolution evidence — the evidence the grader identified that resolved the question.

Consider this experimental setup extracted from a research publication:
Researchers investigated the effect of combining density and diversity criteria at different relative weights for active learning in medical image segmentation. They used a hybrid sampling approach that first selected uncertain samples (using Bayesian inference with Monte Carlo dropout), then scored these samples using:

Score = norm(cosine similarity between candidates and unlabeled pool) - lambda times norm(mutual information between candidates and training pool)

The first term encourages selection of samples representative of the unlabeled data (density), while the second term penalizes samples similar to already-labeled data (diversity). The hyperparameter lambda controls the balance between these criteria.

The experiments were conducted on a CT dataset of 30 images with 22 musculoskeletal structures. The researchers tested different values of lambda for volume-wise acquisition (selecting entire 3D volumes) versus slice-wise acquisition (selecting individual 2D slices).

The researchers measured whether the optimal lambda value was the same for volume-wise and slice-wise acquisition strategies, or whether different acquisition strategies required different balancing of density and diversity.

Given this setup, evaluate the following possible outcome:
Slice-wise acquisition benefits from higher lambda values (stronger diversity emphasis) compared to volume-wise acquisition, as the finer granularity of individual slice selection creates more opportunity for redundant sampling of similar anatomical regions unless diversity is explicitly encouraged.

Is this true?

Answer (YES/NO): NO